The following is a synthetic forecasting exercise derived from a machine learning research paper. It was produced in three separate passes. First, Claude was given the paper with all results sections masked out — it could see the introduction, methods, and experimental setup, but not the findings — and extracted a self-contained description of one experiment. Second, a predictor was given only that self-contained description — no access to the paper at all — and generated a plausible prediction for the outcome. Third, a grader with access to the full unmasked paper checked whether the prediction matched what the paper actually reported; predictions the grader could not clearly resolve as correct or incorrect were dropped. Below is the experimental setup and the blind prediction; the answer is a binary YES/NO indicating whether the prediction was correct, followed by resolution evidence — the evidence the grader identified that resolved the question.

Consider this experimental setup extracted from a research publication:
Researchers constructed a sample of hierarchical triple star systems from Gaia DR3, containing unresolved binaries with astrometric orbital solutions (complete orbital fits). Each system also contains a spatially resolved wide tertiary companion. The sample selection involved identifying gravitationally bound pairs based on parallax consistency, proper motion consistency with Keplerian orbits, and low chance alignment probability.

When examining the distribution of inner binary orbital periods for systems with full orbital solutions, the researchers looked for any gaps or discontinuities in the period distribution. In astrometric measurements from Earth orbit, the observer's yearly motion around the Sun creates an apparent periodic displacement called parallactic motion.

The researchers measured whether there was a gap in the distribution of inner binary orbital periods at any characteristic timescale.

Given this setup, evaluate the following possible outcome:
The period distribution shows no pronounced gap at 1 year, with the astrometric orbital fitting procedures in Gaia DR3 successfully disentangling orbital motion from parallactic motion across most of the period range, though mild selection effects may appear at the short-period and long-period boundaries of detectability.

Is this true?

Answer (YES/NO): NO